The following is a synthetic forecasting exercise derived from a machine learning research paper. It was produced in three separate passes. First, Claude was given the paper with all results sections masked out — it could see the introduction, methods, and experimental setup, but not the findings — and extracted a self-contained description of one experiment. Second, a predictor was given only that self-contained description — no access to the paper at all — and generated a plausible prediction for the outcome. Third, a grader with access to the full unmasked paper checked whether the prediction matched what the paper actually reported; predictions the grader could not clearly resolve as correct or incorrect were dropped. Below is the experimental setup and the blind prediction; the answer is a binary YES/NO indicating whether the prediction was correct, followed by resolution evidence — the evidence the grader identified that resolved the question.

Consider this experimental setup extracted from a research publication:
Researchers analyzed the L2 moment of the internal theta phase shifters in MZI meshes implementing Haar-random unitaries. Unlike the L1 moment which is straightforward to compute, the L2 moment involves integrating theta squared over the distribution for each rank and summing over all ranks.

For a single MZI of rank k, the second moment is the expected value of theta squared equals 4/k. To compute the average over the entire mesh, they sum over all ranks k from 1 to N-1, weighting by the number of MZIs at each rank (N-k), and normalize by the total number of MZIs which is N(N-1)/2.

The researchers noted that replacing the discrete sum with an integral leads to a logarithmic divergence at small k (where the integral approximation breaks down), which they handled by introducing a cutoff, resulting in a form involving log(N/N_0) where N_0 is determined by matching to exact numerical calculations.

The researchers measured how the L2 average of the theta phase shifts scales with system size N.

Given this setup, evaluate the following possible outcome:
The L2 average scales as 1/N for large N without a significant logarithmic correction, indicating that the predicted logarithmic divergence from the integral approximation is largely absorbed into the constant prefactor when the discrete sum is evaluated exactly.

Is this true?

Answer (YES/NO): NO